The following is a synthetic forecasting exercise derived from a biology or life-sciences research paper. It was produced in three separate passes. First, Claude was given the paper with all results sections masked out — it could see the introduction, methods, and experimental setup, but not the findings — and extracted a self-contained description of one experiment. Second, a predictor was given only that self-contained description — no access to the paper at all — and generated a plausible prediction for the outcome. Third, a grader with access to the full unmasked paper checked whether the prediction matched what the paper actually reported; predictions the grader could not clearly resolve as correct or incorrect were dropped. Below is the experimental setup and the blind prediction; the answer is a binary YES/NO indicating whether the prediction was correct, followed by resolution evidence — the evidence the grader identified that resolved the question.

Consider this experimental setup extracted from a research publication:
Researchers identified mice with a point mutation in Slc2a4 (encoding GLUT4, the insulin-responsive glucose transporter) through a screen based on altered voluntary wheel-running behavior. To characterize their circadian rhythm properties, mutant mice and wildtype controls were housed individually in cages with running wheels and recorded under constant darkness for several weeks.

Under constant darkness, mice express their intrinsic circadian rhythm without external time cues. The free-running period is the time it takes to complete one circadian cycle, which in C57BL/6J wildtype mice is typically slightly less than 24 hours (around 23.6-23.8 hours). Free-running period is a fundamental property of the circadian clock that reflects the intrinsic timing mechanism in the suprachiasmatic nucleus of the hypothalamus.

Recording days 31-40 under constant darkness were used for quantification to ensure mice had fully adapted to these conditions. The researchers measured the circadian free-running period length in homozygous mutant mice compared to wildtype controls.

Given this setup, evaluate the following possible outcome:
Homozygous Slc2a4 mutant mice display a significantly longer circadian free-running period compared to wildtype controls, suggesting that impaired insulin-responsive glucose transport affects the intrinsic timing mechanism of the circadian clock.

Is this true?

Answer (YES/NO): YES